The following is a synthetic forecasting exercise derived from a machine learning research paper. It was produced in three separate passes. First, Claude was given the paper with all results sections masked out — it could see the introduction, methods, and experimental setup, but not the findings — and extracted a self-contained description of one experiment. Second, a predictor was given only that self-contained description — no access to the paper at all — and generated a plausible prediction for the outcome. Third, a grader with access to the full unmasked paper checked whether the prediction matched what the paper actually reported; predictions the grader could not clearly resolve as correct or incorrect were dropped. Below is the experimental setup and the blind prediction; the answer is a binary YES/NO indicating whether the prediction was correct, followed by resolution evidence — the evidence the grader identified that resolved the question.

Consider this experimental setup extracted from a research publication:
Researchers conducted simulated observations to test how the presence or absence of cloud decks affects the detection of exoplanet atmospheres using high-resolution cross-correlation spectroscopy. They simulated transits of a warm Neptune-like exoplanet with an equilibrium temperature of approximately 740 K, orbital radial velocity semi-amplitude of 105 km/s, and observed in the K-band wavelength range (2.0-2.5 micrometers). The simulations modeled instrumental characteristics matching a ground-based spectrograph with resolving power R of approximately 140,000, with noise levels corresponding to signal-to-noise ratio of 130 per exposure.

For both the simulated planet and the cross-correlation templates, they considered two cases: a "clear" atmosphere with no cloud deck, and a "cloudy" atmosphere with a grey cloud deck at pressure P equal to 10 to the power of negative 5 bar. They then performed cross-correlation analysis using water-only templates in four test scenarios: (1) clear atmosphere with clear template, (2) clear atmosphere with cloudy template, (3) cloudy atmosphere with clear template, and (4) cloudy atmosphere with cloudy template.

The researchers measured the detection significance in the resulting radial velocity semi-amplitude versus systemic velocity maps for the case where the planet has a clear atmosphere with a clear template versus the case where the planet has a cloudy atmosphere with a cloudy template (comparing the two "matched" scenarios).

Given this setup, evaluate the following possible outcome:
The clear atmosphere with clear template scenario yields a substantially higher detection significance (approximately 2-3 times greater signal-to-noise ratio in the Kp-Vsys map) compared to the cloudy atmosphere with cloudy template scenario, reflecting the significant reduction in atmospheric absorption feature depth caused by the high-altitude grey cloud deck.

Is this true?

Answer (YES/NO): NO